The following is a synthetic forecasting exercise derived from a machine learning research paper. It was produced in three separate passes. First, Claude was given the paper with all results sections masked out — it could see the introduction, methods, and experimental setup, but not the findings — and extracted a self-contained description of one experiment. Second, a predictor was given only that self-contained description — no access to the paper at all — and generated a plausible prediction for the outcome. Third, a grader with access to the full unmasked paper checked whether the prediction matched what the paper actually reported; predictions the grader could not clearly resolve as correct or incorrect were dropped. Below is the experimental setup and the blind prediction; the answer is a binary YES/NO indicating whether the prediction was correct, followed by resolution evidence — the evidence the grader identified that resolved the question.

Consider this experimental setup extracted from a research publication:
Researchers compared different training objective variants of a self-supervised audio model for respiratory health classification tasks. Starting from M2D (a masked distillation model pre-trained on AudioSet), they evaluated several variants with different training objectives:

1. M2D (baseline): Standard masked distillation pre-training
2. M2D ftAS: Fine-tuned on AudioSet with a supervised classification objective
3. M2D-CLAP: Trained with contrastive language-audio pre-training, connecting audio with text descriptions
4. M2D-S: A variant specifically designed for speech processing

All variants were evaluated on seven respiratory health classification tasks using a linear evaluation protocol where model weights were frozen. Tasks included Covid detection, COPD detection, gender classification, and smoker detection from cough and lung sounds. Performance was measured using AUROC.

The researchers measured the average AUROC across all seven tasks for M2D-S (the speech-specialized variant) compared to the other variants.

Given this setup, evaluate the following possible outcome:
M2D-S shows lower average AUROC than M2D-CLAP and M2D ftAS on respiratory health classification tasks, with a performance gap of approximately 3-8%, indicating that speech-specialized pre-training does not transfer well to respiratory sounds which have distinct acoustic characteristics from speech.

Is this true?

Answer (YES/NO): NO